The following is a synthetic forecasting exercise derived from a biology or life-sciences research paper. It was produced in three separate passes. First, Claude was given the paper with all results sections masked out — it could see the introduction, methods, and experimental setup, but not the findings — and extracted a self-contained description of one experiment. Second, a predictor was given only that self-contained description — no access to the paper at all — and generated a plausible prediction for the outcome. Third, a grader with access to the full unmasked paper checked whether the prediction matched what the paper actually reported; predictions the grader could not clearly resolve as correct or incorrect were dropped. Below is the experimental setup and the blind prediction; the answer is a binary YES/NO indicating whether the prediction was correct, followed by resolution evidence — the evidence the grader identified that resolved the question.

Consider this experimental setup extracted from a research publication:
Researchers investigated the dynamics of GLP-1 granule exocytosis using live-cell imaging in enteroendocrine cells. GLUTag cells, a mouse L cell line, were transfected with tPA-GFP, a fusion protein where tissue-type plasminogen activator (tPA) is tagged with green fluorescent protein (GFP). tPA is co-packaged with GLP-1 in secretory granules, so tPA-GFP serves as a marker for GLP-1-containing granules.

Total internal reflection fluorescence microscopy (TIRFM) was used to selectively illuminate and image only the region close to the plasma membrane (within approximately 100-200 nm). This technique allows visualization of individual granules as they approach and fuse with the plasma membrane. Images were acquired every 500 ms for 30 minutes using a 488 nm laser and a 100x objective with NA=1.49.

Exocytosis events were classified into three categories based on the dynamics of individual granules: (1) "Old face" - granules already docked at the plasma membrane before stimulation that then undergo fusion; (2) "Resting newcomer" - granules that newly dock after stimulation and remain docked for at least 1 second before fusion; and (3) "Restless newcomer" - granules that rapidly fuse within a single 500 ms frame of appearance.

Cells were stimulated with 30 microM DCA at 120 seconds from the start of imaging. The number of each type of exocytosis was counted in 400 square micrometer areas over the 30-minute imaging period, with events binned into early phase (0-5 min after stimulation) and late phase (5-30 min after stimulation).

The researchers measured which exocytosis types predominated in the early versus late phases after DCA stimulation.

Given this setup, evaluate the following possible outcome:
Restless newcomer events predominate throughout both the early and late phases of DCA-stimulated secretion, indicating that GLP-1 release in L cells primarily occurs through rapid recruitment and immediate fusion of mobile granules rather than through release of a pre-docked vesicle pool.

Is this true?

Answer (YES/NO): NO